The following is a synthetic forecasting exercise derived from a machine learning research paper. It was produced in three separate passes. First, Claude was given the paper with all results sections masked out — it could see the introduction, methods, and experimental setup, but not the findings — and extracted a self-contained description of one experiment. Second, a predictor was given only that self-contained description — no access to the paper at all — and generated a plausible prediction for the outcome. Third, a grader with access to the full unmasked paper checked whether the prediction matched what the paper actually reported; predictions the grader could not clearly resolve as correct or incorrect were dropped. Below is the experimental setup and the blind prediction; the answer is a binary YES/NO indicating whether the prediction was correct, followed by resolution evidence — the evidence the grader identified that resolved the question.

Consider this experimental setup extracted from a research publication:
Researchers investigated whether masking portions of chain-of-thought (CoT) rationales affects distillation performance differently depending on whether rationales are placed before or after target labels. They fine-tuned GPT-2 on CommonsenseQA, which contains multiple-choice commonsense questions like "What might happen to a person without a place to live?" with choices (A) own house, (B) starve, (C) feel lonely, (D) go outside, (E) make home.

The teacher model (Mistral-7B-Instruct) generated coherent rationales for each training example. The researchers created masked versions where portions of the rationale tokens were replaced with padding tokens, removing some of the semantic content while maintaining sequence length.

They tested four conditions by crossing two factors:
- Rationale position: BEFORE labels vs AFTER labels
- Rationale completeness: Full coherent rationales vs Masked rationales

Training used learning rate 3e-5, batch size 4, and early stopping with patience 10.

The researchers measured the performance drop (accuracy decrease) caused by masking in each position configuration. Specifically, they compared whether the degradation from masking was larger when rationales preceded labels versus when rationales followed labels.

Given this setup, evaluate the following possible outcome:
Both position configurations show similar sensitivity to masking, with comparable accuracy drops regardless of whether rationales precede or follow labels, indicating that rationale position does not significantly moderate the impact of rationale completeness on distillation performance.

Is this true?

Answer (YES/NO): NO